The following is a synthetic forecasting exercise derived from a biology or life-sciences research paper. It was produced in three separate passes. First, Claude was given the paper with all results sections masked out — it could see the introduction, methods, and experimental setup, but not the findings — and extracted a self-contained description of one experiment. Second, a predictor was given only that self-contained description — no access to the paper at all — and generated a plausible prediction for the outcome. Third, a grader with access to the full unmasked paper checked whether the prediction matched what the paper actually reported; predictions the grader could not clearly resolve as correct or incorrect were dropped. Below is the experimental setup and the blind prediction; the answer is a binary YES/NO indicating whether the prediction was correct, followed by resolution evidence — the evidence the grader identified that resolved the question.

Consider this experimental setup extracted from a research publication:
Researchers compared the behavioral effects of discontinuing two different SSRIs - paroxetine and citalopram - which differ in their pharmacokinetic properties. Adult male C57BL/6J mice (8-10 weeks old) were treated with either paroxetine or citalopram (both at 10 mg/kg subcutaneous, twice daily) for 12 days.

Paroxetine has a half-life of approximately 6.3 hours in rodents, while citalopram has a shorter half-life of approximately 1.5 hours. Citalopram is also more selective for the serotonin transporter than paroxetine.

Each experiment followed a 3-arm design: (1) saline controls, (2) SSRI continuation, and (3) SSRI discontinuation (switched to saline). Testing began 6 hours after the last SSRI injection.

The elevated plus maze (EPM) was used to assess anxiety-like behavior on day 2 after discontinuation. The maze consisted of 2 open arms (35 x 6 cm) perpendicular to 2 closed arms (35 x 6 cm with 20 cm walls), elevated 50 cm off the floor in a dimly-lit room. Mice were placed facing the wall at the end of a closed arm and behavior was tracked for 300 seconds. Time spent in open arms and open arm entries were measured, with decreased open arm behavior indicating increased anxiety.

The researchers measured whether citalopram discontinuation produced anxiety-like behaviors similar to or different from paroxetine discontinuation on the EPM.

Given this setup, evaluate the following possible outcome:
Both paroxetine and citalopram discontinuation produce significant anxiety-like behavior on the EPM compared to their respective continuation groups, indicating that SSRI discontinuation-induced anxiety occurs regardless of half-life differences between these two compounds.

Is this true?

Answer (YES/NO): NO